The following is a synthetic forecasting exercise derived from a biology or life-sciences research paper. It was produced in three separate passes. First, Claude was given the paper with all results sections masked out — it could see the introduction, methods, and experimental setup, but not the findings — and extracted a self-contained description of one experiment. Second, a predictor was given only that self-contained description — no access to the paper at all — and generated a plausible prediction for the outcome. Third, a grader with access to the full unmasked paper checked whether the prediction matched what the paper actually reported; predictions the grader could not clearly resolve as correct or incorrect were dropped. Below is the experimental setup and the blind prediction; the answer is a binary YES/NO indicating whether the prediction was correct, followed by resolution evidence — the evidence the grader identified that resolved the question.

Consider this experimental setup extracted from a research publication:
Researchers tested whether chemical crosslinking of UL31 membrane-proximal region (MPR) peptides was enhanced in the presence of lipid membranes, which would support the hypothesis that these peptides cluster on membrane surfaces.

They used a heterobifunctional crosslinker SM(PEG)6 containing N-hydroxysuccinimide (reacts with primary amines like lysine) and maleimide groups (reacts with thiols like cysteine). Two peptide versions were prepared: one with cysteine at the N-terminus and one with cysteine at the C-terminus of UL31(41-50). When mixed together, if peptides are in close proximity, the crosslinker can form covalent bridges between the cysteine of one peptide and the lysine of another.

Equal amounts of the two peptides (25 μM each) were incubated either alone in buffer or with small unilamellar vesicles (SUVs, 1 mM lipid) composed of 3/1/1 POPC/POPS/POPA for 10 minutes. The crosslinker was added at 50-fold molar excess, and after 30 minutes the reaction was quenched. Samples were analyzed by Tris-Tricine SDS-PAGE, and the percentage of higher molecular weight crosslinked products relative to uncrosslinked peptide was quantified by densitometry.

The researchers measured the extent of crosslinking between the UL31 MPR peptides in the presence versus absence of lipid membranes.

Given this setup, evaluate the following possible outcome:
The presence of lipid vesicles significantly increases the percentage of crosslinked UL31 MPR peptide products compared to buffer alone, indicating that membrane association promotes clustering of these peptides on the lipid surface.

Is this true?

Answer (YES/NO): NO